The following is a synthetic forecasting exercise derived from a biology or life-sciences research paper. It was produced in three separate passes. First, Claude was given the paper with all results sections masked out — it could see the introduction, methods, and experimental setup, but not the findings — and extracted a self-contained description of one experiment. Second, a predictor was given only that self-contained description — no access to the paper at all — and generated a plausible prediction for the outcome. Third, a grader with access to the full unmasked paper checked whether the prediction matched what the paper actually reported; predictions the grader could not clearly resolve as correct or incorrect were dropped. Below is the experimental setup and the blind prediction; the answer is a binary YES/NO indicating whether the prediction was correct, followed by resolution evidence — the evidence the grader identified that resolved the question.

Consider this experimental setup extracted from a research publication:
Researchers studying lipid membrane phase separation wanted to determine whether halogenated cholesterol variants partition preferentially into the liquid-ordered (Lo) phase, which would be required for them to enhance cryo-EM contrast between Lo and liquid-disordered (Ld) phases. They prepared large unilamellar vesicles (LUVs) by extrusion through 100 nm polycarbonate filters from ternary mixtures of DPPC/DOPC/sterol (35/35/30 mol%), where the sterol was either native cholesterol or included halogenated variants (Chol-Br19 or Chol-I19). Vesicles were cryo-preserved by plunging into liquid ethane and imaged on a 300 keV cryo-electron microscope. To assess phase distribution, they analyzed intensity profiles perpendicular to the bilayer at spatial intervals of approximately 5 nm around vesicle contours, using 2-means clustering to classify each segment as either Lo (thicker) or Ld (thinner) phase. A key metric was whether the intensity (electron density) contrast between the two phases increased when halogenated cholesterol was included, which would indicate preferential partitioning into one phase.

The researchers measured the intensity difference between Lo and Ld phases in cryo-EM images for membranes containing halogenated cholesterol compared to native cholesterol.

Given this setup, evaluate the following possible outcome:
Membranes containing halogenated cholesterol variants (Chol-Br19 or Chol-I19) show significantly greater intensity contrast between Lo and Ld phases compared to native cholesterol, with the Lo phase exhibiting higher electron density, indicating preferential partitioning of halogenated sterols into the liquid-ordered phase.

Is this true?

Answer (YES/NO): NO